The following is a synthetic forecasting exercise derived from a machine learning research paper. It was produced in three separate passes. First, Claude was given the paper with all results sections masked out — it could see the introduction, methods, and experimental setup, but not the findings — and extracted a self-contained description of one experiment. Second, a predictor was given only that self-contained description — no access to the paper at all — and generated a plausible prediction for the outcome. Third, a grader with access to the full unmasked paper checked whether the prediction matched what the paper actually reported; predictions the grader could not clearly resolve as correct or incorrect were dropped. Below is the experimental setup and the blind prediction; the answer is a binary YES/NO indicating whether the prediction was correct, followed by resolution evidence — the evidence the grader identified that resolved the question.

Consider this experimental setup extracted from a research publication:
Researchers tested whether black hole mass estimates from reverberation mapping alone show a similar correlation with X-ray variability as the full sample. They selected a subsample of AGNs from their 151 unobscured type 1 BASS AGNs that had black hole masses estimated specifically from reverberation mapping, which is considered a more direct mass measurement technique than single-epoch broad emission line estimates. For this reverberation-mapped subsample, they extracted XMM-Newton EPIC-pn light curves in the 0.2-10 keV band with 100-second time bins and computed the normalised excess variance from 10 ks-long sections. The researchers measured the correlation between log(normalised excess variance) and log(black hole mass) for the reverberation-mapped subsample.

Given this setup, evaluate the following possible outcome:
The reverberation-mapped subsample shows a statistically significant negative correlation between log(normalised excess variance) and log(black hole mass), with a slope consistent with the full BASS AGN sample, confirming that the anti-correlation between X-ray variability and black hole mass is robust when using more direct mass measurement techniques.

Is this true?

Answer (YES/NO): NO